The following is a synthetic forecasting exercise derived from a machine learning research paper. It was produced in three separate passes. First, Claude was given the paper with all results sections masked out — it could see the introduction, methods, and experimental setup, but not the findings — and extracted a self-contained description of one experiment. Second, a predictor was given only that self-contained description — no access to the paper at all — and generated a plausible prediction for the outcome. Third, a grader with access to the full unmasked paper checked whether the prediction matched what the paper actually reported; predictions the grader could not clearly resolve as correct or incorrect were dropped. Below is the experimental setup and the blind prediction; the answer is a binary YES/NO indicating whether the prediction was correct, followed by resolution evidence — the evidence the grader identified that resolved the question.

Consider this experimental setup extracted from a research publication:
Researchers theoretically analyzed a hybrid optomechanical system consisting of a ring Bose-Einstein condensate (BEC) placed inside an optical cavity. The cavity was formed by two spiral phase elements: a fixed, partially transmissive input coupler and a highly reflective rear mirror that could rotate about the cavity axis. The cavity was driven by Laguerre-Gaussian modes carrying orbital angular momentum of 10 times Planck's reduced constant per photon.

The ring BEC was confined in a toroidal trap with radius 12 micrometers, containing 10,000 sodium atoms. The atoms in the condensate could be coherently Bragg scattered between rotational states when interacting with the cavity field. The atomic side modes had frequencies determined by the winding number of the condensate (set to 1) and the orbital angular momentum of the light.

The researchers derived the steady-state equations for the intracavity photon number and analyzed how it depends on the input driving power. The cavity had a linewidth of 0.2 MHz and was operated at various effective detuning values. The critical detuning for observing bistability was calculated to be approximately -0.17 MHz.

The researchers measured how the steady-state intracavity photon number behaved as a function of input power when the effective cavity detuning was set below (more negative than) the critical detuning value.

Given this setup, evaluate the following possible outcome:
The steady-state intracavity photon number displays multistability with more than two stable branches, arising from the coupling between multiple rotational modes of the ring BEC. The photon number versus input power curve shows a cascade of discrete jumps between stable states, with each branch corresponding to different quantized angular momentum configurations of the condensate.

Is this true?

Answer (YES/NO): NO